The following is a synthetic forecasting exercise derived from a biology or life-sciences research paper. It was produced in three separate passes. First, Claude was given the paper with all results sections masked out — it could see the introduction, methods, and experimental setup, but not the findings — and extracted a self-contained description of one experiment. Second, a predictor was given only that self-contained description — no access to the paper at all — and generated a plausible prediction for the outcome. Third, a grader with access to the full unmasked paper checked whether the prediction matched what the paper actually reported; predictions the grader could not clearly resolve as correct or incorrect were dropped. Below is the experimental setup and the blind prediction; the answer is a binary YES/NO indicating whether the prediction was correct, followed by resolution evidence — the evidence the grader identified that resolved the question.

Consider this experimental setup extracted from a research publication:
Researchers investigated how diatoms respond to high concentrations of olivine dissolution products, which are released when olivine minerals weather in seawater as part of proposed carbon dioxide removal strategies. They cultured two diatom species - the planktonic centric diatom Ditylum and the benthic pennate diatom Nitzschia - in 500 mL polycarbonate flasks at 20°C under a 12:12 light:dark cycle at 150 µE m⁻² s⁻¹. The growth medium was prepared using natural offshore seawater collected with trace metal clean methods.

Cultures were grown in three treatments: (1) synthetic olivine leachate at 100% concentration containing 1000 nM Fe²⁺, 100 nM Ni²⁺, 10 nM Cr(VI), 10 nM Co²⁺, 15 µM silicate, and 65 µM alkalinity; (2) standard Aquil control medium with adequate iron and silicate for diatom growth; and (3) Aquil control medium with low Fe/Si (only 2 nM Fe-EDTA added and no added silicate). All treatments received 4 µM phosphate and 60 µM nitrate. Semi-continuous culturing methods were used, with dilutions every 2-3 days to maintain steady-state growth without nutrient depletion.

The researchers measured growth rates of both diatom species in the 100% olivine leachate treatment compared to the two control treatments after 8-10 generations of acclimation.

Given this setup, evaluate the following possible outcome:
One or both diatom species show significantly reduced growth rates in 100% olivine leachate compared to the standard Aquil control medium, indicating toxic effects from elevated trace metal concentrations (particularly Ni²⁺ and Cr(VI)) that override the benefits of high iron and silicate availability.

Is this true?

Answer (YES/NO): NO